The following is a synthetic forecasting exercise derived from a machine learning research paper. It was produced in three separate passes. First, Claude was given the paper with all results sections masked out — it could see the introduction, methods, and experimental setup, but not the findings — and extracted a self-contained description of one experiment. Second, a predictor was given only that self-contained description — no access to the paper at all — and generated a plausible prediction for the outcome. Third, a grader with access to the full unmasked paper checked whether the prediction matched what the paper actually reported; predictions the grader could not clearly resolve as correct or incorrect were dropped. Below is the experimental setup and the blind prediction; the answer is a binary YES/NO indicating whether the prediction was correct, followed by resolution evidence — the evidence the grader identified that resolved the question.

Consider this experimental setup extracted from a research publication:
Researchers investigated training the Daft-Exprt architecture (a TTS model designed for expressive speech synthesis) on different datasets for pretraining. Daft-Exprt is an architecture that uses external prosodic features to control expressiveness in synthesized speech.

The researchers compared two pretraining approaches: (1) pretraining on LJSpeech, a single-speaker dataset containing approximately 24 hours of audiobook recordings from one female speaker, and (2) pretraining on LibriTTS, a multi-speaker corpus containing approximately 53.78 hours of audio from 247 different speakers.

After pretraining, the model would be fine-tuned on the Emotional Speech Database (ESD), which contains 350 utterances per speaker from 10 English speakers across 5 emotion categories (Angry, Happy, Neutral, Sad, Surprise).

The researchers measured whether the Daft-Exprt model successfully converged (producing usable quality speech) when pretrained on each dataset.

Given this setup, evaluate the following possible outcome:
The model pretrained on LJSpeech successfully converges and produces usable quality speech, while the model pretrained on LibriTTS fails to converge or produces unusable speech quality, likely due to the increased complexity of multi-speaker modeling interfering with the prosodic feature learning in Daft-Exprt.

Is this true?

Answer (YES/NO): YES